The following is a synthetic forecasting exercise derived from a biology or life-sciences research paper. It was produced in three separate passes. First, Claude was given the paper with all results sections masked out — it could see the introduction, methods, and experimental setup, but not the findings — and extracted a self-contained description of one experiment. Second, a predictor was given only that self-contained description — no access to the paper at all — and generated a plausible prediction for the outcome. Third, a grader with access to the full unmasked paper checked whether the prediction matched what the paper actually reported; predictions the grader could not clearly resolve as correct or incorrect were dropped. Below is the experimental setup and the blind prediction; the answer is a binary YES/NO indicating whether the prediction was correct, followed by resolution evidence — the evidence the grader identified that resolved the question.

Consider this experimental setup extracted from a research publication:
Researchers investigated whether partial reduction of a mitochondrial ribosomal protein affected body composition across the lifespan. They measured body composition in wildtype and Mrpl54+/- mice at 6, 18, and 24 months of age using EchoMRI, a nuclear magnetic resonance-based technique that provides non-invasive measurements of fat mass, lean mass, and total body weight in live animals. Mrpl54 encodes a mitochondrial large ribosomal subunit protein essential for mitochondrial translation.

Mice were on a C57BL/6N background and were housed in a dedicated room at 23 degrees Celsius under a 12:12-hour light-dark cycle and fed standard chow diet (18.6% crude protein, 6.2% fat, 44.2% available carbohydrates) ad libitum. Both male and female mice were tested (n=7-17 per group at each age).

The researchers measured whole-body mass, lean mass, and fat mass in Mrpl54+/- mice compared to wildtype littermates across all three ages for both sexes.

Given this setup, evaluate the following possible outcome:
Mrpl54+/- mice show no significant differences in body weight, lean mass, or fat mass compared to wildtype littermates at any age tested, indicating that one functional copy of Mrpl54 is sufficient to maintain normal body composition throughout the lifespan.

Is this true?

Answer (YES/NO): NO